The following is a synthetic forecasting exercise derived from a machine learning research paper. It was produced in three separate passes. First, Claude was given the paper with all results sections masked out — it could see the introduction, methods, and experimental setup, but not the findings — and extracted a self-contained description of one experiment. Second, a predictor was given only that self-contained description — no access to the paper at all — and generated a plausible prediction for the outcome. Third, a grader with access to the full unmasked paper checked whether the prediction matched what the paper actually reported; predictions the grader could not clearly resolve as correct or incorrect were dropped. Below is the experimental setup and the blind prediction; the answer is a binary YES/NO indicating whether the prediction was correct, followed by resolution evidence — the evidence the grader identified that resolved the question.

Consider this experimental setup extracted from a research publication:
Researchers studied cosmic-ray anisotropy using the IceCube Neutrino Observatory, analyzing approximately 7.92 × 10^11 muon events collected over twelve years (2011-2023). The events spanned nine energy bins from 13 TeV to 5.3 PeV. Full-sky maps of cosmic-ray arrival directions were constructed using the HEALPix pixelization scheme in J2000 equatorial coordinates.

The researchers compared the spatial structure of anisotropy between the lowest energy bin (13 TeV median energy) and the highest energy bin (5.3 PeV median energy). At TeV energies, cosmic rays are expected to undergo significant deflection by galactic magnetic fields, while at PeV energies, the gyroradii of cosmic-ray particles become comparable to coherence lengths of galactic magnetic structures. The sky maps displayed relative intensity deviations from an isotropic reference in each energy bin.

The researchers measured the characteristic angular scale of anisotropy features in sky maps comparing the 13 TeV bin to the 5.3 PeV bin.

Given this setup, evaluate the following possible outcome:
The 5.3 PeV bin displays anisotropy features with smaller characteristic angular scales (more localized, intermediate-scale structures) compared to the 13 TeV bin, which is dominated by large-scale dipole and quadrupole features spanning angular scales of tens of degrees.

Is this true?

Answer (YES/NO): YES